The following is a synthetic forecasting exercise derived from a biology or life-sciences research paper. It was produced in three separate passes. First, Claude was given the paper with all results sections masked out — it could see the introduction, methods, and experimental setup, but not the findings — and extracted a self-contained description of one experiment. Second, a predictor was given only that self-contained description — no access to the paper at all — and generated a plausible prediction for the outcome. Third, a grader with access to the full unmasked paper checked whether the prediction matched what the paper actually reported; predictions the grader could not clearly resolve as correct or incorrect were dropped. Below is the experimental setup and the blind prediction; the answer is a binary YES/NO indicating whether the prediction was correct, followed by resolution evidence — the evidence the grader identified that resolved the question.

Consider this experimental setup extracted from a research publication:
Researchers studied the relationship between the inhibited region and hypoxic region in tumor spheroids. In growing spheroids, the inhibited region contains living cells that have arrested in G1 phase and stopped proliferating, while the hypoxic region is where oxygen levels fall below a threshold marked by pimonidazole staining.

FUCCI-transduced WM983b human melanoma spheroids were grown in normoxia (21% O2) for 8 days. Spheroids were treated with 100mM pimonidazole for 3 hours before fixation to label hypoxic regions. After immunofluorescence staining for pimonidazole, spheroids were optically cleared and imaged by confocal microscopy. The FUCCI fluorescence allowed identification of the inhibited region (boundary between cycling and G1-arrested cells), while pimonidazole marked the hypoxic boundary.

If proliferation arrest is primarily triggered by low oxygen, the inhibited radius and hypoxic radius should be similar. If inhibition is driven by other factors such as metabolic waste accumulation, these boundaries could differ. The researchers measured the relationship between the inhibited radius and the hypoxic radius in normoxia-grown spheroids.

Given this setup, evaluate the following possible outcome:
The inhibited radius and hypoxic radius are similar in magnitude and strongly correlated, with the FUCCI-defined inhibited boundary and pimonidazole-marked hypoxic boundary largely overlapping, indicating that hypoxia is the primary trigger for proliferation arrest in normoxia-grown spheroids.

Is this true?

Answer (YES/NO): NO